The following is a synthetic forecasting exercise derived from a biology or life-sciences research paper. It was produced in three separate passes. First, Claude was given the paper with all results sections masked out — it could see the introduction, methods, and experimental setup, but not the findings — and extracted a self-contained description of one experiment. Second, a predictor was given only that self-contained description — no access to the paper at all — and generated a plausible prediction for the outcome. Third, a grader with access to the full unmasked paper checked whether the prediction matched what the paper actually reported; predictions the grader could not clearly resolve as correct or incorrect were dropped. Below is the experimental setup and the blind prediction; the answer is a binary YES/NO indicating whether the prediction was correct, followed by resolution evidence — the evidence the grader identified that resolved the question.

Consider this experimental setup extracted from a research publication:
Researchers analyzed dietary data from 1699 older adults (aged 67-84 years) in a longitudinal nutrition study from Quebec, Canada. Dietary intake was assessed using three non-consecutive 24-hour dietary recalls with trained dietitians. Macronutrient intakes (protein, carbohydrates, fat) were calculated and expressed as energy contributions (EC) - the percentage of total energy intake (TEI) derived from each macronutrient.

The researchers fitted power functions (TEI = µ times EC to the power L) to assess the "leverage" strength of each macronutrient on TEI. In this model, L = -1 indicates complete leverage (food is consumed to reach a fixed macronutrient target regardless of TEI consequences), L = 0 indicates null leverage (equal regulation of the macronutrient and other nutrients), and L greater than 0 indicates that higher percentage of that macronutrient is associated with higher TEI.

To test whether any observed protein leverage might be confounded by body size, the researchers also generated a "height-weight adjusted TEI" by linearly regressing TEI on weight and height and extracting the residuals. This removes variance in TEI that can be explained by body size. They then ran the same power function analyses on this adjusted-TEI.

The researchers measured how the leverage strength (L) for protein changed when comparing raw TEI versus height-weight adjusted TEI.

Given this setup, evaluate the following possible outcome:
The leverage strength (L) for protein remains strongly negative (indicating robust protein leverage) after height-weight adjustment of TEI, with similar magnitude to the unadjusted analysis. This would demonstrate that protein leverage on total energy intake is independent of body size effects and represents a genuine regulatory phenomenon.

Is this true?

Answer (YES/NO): NO